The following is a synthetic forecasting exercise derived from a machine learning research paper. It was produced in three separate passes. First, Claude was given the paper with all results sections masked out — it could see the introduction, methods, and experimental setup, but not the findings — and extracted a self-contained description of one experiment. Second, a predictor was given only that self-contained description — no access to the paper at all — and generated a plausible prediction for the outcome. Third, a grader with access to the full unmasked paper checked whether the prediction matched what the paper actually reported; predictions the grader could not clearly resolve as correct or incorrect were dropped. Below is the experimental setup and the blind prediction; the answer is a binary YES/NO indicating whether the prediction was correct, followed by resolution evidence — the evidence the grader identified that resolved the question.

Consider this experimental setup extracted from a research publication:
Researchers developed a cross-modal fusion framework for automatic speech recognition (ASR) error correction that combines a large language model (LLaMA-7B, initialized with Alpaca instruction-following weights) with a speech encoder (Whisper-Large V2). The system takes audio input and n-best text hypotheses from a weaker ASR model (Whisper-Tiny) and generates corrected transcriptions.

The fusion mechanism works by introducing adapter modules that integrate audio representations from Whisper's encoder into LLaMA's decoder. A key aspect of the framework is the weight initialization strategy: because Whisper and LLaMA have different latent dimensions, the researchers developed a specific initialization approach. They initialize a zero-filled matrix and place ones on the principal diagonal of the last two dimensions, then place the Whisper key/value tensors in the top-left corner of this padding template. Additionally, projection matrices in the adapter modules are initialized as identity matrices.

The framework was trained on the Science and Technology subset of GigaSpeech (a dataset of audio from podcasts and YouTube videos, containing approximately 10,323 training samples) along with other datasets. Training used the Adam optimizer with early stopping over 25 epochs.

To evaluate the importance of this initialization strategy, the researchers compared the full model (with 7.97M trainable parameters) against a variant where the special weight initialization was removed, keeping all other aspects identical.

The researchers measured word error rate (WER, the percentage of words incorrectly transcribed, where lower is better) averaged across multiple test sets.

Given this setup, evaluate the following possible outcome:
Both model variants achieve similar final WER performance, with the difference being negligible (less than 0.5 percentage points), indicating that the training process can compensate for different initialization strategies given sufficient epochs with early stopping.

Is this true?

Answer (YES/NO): NO